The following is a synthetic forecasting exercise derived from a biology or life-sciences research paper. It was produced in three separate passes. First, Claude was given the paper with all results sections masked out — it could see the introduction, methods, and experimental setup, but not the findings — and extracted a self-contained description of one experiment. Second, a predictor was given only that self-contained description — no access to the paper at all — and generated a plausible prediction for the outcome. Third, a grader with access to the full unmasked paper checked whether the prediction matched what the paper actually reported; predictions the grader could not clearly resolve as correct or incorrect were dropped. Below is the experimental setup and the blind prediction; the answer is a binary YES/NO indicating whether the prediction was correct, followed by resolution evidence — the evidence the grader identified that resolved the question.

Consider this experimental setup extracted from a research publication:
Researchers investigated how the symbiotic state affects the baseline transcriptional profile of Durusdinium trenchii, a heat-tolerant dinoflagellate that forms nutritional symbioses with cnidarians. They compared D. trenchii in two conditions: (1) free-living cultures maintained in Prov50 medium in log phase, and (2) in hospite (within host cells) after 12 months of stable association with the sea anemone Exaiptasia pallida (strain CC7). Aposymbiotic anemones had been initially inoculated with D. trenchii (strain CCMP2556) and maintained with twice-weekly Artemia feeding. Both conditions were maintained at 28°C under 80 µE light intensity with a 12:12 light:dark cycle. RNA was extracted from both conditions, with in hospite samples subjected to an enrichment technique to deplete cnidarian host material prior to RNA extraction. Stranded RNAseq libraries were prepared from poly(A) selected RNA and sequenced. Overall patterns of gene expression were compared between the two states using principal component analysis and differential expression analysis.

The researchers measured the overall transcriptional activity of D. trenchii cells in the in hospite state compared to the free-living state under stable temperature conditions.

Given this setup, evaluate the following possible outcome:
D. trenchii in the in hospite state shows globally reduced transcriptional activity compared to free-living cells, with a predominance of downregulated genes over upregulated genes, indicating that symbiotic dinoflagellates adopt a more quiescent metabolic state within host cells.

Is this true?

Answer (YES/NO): YES